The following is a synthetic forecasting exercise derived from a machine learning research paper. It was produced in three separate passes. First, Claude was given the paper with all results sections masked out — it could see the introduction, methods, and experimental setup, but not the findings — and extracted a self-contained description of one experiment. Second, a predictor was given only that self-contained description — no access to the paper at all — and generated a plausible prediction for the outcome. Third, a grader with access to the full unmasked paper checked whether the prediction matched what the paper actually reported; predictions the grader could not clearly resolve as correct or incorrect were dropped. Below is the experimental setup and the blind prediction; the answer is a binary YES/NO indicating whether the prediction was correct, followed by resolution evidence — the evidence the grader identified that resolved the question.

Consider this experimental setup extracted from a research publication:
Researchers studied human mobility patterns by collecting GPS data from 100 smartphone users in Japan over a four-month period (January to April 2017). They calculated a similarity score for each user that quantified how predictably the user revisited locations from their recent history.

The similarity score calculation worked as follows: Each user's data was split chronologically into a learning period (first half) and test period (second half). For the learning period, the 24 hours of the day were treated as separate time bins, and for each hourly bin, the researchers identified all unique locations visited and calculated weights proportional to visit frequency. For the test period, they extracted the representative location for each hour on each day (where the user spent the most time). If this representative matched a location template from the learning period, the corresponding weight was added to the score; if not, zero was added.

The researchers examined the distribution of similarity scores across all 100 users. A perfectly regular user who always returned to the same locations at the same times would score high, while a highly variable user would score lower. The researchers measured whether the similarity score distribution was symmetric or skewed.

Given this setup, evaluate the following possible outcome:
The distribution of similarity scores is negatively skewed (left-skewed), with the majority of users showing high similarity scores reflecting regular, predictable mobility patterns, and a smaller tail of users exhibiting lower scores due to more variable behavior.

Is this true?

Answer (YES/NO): YES